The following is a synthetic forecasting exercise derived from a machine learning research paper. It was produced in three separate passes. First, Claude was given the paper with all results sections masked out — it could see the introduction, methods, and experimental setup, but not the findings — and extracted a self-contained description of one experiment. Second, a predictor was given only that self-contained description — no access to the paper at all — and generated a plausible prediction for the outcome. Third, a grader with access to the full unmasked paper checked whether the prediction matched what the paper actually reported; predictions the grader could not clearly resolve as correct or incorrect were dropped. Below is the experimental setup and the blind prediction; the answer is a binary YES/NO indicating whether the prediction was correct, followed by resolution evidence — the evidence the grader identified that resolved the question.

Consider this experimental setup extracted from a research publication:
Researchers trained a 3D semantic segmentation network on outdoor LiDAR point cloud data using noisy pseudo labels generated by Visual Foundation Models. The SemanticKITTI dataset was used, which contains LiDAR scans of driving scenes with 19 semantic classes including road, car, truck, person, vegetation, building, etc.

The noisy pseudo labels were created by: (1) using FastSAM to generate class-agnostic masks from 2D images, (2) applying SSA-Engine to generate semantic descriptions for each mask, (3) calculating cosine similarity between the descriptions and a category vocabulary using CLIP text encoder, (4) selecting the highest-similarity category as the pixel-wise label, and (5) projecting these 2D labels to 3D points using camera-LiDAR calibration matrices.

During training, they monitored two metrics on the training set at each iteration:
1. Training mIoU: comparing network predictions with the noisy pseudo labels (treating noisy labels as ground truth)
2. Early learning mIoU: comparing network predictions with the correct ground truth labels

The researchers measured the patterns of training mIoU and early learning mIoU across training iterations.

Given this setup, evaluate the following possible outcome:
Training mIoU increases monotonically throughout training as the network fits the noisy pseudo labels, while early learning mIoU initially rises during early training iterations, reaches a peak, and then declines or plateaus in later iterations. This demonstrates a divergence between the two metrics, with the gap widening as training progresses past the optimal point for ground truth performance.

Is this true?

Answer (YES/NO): NO